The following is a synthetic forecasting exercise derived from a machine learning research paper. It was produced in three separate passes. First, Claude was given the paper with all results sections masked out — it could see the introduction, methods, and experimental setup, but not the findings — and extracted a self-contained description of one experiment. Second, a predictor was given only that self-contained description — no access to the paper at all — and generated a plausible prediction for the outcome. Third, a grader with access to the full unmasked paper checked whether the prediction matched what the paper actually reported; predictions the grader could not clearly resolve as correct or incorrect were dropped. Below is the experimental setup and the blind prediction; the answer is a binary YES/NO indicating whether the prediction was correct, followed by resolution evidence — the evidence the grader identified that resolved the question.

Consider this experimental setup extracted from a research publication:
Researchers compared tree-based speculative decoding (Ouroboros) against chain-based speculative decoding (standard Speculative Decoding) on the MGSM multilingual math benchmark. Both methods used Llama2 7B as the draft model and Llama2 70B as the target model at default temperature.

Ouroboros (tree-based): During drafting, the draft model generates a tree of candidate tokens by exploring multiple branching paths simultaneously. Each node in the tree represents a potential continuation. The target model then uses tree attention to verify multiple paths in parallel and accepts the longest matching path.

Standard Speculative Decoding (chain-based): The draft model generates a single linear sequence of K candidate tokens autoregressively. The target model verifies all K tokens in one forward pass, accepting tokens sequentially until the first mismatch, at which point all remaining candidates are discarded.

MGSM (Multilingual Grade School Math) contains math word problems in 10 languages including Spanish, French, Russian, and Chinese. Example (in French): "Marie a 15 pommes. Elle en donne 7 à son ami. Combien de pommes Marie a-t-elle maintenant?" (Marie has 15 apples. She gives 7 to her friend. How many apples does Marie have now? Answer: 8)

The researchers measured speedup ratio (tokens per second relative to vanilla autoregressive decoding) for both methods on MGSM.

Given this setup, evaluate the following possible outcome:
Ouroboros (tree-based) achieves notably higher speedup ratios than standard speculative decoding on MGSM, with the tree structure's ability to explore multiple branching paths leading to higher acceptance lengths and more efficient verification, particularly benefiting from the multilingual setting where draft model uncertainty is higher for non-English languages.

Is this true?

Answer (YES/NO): YES